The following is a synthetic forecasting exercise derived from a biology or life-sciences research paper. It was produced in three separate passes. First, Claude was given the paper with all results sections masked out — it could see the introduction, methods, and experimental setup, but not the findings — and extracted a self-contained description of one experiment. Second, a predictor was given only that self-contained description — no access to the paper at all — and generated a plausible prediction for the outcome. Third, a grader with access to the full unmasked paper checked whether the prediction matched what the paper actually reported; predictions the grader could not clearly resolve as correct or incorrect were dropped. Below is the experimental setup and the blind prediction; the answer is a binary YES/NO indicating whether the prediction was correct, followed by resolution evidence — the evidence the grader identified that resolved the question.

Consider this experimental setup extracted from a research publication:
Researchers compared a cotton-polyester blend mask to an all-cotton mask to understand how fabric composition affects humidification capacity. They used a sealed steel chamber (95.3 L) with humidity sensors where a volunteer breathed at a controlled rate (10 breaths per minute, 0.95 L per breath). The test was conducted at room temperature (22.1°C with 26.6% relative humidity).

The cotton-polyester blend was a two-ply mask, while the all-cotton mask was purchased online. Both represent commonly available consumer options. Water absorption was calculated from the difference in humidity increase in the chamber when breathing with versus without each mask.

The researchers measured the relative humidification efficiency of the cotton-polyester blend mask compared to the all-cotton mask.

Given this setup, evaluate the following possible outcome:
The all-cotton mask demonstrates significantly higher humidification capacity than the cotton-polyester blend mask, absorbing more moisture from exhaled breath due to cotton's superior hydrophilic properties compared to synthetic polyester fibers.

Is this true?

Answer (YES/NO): YES